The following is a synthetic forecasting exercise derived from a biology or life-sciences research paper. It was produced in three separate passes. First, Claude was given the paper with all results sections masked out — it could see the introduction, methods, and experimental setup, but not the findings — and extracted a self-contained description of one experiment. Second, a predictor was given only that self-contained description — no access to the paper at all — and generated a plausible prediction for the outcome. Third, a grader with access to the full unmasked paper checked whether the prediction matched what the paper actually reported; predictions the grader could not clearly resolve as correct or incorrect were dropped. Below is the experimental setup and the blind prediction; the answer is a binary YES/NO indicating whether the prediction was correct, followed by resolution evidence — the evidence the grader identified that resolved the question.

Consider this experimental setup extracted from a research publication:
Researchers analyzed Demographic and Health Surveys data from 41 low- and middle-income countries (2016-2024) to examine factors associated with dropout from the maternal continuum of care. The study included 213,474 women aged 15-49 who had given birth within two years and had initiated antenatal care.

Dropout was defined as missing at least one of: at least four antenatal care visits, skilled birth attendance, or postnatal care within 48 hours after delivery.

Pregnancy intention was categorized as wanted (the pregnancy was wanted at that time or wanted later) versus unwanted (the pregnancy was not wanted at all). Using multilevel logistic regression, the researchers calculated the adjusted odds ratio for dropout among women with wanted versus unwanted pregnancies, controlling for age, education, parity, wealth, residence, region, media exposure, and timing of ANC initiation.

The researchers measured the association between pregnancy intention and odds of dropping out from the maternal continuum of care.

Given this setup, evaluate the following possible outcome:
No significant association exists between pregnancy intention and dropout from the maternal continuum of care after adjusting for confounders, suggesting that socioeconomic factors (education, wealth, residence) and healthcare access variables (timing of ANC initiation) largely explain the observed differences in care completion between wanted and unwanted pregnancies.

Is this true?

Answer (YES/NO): NO